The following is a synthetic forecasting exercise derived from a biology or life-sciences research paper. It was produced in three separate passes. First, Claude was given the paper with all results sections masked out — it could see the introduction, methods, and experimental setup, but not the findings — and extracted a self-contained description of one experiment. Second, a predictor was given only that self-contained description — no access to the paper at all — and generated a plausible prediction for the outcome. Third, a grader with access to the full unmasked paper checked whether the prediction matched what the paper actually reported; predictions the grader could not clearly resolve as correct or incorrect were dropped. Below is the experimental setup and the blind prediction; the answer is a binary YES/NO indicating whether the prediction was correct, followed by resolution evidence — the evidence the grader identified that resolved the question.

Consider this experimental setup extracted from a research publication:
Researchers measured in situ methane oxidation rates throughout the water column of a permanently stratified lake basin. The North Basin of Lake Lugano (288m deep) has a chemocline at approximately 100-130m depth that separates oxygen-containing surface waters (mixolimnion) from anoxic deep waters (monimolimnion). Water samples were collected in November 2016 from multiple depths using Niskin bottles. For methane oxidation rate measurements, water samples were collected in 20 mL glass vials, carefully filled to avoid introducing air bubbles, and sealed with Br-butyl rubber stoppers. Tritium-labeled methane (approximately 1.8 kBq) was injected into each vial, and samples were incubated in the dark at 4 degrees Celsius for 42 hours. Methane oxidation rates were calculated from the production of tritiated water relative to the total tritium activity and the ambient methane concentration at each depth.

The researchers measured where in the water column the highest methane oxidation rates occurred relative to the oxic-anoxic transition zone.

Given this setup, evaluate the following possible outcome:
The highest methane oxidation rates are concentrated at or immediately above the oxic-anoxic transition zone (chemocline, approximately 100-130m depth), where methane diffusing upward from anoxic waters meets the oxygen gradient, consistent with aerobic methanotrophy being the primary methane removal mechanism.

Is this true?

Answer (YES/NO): NO